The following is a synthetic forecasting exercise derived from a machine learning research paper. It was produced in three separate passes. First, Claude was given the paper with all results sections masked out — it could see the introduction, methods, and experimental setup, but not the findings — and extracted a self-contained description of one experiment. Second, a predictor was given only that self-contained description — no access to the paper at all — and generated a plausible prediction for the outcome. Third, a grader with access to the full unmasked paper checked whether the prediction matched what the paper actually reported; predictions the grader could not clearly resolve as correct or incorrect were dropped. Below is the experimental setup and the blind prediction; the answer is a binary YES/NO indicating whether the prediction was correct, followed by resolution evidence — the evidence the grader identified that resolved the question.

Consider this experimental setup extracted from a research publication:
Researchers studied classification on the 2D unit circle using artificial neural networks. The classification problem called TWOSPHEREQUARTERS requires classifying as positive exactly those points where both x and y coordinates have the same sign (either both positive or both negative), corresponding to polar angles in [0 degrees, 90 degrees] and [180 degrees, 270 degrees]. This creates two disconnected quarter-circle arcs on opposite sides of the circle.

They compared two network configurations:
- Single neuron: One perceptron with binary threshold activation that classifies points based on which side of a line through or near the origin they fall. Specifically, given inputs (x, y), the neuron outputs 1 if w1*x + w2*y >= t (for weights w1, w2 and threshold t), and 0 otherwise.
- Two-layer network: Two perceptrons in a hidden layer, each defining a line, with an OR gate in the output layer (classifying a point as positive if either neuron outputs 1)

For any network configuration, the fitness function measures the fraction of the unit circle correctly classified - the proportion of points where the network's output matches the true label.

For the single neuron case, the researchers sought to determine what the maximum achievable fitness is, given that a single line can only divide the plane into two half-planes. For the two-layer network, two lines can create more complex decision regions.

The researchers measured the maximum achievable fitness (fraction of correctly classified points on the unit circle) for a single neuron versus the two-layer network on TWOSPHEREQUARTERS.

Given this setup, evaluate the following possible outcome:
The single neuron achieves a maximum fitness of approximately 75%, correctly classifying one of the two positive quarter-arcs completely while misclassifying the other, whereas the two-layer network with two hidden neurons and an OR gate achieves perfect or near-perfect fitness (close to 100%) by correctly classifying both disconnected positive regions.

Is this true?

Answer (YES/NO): YES